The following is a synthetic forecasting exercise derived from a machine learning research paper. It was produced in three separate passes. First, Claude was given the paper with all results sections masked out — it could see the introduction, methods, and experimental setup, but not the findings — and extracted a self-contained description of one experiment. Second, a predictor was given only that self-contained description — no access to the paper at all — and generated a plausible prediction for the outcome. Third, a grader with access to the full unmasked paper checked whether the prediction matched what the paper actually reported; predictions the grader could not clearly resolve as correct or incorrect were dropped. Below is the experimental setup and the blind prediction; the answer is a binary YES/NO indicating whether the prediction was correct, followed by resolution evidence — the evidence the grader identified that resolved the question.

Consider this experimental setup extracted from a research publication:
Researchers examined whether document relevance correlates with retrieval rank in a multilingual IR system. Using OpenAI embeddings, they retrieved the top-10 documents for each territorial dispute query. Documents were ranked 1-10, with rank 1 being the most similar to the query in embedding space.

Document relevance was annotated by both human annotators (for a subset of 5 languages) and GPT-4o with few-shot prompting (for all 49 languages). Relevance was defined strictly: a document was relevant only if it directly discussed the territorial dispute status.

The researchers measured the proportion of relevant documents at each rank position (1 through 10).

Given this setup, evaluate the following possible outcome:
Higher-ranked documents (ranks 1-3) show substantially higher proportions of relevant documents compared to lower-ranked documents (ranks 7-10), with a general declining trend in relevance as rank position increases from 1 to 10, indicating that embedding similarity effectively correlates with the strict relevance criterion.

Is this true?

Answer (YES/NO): YES